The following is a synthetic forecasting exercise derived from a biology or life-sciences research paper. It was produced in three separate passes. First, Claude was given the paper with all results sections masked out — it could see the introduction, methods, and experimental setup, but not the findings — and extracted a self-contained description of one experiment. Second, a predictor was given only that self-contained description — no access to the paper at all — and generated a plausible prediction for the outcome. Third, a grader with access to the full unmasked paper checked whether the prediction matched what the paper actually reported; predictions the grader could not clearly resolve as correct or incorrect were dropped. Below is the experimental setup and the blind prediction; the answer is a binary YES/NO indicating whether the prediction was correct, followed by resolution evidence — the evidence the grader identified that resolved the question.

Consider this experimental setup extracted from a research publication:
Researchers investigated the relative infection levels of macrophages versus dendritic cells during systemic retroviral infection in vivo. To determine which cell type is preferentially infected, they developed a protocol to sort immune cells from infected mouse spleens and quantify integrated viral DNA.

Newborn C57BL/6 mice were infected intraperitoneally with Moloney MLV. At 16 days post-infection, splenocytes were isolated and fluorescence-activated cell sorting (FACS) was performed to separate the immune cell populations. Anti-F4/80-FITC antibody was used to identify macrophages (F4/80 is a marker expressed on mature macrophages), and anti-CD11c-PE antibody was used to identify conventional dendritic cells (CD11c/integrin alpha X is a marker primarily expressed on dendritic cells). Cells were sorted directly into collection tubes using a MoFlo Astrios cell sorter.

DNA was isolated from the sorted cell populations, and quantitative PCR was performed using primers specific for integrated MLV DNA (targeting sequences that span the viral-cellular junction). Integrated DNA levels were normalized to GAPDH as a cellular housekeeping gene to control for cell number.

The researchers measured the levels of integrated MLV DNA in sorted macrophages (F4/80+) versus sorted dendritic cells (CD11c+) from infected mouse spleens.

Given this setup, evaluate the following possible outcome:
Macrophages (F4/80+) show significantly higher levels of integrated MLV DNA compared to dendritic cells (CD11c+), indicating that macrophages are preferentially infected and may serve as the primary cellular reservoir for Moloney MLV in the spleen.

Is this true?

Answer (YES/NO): NO